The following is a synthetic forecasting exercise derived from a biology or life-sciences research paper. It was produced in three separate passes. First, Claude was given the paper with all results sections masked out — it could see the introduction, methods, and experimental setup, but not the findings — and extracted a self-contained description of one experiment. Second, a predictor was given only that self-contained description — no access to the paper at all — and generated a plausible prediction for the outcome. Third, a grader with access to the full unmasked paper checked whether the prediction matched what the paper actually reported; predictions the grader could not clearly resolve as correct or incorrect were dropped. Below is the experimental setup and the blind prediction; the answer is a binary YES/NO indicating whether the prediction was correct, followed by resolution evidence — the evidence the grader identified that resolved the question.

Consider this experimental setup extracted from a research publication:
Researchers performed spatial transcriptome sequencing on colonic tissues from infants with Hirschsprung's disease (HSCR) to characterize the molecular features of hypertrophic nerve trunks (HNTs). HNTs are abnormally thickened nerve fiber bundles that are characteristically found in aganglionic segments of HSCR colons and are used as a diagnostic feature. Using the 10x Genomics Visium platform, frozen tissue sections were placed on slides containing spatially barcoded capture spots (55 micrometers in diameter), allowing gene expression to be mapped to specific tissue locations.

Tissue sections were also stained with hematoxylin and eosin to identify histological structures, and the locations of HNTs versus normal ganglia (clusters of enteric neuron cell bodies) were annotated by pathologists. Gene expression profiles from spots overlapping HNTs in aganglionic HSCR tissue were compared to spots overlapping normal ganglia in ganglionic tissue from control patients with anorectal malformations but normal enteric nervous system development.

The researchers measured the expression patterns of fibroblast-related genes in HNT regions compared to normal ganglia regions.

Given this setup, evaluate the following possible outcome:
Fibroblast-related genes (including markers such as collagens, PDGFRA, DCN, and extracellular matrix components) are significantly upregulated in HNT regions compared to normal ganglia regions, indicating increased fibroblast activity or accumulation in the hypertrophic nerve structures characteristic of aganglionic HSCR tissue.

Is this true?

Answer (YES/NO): YES